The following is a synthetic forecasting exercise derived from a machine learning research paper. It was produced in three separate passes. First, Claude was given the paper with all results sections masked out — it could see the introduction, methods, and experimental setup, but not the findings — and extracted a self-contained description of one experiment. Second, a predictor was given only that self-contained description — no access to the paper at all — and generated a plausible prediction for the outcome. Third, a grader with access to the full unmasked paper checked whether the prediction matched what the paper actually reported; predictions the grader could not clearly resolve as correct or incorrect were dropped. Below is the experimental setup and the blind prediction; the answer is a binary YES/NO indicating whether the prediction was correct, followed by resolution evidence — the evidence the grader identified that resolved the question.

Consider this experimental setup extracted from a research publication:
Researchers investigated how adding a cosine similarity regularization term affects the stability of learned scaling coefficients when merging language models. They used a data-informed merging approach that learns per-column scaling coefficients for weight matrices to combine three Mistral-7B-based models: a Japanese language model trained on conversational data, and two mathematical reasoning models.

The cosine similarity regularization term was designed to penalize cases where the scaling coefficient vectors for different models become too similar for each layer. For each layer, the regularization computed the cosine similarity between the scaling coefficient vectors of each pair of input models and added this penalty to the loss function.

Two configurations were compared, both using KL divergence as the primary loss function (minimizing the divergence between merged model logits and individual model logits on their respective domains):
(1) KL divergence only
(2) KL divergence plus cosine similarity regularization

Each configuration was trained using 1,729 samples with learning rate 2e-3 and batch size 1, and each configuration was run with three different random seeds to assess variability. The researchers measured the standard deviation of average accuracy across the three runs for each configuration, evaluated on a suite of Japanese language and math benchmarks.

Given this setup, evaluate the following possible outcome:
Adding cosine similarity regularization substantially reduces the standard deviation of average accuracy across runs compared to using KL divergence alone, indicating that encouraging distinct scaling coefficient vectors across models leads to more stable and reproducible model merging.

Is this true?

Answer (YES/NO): YES